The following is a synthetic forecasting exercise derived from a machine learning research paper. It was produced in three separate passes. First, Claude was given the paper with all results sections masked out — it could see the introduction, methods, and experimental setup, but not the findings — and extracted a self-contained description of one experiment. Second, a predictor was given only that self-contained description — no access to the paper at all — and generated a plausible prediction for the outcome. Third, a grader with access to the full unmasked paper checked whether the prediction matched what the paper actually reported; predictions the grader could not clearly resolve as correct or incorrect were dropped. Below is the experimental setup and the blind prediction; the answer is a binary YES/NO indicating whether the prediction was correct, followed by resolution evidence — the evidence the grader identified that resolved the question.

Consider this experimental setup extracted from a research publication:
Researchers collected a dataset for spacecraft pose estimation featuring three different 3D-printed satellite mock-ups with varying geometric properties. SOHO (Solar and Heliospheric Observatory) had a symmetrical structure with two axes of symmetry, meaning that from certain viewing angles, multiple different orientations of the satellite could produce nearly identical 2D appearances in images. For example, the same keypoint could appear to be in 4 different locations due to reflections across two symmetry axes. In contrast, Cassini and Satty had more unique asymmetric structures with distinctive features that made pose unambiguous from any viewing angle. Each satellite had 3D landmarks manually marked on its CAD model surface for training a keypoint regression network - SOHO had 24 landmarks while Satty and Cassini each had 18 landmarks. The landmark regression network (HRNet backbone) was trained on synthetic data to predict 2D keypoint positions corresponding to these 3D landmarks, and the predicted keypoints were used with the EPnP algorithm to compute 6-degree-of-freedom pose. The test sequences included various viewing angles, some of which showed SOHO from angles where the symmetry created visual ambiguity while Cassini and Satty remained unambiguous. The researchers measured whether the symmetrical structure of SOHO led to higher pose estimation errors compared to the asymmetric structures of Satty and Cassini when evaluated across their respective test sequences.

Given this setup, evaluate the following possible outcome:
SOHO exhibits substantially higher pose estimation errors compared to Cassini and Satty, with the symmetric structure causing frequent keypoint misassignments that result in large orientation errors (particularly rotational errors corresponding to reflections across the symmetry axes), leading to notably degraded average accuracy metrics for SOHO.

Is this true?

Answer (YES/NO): NO